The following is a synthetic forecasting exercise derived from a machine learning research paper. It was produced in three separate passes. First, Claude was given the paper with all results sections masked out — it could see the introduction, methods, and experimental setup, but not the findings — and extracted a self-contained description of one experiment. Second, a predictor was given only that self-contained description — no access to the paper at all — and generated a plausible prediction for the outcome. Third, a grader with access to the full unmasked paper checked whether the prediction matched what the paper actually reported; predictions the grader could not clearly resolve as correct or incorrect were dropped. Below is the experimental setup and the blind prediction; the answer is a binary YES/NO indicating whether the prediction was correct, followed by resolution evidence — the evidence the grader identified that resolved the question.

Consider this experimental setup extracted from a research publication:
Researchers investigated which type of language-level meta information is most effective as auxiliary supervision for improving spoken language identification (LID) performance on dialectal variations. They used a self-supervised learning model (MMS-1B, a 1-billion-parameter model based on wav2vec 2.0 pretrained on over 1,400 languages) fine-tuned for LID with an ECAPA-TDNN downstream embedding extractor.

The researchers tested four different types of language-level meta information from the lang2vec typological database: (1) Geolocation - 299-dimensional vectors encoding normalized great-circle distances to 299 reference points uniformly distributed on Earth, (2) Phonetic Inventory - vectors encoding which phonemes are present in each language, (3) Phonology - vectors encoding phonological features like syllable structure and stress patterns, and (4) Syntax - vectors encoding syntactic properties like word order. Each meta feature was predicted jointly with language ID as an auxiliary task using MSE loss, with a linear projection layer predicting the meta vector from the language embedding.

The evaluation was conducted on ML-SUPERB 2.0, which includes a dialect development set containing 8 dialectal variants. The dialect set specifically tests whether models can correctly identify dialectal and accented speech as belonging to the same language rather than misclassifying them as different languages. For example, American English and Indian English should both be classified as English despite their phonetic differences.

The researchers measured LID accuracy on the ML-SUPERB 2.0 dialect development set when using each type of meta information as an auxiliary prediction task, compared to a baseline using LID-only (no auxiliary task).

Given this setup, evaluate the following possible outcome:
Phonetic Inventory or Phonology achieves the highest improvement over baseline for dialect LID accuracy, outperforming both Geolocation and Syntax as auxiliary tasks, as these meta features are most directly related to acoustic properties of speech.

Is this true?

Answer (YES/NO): NO